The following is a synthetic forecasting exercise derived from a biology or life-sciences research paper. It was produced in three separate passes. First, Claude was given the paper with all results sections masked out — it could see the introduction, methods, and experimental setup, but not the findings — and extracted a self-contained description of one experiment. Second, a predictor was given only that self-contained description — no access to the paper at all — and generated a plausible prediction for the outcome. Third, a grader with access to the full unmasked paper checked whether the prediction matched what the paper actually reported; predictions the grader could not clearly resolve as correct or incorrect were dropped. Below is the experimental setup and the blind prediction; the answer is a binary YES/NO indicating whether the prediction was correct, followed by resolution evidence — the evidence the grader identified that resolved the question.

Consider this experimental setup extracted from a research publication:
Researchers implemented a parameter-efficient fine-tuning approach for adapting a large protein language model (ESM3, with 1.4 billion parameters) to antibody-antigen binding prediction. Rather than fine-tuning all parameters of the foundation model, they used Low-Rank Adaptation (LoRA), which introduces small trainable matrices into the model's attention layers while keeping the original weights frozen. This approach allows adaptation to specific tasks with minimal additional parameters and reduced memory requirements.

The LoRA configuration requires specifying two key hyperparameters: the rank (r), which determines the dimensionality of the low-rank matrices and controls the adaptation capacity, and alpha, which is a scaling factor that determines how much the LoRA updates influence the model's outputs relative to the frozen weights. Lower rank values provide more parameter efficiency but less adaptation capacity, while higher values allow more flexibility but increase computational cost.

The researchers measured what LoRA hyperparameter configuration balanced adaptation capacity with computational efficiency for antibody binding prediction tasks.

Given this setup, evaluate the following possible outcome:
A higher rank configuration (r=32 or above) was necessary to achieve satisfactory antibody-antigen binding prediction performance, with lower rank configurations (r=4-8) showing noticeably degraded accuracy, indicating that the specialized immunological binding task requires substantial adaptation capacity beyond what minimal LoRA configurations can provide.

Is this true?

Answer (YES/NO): NO